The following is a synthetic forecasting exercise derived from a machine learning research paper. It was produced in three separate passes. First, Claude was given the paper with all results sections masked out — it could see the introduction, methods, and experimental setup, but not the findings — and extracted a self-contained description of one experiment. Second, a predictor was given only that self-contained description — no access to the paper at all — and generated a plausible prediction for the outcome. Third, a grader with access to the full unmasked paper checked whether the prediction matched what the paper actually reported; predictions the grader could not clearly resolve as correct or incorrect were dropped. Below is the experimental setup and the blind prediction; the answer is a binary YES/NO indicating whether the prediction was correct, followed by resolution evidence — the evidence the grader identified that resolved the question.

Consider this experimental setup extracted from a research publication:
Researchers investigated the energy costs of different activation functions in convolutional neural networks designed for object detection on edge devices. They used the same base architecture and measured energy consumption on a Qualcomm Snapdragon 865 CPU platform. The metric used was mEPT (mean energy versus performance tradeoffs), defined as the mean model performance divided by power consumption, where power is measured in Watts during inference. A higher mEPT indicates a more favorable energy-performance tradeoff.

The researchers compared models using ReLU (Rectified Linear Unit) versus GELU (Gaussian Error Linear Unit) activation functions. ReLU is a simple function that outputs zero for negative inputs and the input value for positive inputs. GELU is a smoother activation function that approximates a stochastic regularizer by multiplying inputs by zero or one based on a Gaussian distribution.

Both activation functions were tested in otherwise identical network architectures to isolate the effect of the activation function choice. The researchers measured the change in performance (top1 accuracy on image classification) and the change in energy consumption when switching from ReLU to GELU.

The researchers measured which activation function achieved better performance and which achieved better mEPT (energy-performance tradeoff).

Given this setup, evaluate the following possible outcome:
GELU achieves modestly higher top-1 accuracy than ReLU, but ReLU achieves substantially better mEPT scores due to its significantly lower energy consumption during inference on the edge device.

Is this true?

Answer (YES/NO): YES